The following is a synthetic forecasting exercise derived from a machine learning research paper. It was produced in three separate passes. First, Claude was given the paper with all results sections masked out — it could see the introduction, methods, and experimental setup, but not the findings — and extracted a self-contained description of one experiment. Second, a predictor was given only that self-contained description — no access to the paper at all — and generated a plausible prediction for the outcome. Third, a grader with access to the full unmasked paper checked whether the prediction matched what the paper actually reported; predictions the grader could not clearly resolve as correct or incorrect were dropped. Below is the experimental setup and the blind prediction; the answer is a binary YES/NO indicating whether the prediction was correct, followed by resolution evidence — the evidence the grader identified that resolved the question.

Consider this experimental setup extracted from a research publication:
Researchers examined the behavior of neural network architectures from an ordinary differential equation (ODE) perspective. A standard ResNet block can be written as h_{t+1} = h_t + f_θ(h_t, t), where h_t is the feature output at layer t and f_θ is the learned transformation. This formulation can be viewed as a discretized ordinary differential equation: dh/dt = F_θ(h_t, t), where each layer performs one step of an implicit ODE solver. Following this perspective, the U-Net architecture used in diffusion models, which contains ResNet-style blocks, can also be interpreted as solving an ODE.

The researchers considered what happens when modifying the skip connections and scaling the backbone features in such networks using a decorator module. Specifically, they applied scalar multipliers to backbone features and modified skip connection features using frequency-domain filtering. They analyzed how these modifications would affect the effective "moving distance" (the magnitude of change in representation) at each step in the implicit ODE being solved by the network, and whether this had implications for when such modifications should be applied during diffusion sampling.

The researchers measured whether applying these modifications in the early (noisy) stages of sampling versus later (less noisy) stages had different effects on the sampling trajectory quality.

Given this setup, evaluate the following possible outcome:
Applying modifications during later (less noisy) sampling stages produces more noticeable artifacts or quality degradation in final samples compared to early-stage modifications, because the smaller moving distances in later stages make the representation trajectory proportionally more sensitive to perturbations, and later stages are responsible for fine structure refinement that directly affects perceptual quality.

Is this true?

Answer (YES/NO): NO